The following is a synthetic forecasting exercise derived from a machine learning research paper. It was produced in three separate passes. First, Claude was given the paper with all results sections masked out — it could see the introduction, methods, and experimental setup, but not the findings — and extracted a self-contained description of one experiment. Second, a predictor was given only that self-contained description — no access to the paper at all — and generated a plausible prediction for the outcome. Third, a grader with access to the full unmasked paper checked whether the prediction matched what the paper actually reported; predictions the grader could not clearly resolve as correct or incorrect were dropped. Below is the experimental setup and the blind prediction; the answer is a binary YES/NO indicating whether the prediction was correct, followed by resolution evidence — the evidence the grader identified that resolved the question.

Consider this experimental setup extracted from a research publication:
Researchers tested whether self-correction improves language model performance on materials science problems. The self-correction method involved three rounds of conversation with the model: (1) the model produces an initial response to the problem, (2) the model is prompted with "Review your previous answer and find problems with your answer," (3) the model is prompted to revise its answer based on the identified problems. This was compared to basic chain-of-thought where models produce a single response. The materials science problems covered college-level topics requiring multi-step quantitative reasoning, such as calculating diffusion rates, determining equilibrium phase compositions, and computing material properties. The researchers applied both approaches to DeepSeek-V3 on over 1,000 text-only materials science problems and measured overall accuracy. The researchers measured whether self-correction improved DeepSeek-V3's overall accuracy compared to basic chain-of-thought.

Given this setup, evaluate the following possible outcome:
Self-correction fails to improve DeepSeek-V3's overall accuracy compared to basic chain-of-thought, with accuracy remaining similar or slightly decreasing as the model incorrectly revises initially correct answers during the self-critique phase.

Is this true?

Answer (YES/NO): YES